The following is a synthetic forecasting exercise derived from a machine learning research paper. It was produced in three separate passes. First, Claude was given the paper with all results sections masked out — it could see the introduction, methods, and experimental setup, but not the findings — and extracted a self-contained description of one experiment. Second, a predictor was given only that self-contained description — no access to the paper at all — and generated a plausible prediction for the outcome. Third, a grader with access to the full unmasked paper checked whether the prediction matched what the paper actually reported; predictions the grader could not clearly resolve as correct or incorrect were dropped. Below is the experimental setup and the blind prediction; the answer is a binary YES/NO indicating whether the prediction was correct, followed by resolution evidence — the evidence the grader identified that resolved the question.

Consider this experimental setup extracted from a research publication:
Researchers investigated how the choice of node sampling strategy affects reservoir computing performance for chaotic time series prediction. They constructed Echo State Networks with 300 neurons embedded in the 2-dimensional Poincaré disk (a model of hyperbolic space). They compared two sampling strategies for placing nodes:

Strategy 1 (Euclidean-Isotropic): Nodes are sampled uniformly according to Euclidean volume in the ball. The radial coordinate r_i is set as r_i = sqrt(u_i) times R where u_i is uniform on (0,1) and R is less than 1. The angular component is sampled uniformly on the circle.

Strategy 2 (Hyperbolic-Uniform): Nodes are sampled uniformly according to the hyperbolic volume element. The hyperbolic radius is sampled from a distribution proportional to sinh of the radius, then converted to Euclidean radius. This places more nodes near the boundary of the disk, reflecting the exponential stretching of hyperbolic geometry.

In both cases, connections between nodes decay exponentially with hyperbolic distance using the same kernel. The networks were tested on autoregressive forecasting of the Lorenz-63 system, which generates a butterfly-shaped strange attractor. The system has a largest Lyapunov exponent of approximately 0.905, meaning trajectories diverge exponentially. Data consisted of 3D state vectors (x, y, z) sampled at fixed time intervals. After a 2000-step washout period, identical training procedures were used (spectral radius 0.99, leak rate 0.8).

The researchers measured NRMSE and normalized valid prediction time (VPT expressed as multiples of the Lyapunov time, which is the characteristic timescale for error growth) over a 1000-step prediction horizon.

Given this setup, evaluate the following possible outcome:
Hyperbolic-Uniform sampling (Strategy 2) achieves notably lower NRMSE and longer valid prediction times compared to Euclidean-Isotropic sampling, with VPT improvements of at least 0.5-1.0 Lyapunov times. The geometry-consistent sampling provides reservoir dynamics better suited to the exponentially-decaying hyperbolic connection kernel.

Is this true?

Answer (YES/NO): NO